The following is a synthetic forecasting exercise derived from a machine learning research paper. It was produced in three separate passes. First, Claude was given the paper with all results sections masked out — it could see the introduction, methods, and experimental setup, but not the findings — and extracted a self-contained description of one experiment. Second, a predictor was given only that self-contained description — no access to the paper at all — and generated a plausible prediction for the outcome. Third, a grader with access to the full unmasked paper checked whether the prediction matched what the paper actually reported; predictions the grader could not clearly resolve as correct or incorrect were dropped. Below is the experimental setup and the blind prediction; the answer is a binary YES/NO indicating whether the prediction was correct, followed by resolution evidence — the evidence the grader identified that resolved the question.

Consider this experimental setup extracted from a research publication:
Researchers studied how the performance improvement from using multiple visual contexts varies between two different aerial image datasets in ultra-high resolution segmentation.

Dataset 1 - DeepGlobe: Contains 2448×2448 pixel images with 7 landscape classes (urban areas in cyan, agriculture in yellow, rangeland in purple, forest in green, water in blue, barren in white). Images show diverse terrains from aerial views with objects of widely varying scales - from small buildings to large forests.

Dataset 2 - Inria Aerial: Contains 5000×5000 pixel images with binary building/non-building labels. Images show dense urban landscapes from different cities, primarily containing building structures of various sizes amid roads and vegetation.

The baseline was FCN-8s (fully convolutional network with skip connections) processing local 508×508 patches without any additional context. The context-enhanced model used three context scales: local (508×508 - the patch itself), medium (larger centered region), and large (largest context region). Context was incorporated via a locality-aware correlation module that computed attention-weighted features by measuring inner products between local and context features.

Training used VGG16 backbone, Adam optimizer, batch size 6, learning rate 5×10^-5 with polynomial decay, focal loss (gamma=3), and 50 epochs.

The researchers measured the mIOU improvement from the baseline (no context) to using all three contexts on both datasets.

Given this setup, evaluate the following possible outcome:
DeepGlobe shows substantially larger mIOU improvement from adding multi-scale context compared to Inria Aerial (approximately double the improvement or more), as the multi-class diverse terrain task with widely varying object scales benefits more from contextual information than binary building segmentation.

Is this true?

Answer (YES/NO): NO